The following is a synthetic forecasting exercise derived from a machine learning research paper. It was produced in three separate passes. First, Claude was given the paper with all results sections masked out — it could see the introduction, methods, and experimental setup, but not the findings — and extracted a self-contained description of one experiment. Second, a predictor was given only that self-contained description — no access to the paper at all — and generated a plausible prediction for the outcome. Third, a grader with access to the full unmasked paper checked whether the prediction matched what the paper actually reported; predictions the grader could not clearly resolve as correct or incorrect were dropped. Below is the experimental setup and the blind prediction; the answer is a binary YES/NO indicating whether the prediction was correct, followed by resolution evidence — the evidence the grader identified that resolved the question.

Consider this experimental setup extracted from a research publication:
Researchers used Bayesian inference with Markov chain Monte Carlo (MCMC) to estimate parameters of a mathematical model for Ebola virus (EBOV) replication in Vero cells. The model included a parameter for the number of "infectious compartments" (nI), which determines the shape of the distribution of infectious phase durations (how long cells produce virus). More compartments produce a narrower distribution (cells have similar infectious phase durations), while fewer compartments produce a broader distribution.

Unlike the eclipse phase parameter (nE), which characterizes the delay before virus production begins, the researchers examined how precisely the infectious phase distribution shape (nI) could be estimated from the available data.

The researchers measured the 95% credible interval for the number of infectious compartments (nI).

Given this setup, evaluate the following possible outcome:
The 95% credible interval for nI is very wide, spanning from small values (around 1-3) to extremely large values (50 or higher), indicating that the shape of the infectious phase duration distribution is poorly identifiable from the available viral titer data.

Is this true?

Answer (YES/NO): YES